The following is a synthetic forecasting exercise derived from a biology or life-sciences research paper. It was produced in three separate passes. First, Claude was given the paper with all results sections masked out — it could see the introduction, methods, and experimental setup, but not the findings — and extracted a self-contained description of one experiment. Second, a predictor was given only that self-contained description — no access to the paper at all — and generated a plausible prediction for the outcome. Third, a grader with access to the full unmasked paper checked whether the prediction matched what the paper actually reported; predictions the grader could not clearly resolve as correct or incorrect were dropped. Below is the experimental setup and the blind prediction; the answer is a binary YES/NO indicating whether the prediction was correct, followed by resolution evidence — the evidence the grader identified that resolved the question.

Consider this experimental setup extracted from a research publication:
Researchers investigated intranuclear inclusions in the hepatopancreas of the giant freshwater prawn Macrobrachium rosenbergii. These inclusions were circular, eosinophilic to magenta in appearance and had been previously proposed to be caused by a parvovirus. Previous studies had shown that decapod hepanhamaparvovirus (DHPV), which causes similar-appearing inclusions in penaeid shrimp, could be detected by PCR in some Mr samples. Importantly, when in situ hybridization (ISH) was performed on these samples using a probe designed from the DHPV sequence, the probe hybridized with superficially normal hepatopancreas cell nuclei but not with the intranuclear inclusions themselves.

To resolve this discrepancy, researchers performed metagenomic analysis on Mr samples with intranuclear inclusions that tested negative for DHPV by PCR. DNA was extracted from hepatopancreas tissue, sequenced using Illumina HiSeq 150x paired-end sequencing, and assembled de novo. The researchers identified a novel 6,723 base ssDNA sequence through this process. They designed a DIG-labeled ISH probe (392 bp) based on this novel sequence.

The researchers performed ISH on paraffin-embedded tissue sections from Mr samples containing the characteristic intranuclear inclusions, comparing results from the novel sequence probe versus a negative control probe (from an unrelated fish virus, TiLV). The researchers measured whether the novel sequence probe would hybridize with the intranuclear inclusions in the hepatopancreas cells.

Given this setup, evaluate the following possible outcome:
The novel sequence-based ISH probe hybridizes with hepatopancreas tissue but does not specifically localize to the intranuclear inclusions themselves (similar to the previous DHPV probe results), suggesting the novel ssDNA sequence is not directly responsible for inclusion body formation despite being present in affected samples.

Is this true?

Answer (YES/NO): NO